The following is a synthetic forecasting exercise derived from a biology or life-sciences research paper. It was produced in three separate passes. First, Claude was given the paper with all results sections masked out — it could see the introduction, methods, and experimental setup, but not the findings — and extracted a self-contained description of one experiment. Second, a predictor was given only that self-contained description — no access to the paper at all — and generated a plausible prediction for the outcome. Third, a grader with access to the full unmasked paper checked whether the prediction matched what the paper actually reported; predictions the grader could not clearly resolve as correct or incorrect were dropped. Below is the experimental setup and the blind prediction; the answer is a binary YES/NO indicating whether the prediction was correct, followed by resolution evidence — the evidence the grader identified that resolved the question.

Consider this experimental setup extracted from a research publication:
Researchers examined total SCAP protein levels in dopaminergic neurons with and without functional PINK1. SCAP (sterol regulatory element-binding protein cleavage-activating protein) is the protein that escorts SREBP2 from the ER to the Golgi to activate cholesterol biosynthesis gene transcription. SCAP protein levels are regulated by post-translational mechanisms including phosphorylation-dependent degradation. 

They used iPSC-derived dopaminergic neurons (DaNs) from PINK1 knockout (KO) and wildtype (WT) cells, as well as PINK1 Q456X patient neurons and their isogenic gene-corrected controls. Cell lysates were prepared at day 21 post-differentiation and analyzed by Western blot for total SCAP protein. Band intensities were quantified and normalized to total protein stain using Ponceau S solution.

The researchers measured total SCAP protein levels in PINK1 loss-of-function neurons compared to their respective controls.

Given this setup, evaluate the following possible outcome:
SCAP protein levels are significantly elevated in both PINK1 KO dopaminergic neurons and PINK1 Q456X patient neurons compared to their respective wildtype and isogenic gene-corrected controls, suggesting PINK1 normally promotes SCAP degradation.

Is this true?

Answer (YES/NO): NO